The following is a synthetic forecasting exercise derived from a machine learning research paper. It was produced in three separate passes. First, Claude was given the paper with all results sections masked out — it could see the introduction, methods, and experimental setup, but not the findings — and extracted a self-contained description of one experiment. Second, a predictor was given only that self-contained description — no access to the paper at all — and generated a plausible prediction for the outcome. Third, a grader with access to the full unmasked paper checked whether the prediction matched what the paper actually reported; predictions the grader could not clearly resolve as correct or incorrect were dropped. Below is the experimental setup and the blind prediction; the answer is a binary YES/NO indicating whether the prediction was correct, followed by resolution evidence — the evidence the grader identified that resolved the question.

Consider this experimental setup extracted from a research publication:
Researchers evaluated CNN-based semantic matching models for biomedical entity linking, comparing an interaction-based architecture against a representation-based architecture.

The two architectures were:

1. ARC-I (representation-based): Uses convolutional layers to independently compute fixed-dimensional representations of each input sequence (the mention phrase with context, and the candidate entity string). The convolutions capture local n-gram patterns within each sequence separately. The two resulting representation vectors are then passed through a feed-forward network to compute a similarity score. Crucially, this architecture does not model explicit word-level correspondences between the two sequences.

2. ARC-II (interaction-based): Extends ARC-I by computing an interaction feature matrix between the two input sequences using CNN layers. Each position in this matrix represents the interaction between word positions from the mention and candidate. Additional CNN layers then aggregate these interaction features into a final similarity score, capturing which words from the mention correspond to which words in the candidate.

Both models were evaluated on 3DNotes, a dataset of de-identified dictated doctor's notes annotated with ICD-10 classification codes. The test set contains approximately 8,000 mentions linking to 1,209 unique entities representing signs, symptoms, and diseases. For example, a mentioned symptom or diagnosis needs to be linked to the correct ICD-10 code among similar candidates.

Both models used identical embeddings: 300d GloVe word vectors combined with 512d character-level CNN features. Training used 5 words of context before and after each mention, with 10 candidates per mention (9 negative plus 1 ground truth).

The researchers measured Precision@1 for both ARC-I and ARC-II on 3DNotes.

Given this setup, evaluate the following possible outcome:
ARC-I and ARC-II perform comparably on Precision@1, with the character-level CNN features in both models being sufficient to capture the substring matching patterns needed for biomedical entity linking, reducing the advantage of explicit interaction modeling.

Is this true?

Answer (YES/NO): NO